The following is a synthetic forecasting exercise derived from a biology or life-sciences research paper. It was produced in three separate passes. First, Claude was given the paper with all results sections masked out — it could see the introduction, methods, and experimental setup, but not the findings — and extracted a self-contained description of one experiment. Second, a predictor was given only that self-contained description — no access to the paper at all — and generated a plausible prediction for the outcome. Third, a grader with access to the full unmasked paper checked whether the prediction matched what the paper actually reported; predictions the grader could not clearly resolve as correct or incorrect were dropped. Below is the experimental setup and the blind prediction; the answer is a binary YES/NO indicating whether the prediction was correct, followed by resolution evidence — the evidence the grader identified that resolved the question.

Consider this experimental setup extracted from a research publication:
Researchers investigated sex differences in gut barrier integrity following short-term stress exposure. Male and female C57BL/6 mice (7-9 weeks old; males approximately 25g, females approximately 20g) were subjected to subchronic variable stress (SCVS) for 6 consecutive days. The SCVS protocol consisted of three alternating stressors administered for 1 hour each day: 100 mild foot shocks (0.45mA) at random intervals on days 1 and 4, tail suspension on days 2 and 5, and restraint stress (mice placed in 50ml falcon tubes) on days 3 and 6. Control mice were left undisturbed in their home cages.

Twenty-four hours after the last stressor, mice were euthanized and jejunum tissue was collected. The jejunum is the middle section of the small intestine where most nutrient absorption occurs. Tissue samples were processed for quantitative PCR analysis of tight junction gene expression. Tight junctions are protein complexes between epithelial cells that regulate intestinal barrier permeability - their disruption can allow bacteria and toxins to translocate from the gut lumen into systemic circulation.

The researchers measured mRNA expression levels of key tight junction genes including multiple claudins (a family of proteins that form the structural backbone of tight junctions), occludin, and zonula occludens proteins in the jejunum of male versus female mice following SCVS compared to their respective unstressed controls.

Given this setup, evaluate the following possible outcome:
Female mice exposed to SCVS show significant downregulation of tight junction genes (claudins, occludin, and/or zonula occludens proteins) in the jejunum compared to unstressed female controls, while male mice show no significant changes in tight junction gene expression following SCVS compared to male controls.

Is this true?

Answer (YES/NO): YES